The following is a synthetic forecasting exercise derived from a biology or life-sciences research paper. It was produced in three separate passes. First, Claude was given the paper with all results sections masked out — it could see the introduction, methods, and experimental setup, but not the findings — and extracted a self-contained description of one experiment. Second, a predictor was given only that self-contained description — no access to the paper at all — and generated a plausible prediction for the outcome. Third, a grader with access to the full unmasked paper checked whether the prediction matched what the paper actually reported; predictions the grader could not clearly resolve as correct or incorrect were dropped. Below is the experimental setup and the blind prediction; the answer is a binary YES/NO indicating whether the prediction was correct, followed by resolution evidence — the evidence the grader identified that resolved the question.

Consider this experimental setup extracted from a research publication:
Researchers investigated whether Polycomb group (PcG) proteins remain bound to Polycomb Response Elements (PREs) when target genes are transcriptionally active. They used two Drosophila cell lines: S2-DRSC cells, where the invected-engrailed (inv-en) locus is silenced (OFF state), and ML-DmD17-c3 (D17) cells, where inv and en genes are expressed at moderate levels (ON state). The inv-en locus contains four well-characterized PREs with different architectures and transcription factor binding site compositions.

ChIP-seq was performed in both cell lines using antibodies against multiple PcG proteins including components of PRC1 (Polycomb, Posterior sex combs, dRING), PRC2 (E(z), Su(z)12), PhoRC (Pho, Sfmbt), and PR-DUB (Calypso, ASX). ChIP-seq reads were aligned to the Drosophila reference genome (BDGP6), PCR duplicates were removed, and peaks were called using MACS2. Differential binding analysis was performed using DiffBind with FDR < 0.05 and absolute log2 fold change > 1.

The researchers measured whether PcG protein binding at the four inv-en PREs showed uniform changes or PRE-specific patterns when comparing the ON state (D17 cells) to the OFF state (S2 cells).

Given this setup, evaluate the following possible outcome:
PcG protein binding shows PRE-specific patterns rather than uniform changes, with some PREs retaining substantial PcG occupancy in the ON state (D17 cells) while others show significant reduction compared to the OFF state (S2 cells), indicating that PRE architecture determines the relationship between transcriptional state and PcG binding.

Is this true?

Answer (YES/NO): YES